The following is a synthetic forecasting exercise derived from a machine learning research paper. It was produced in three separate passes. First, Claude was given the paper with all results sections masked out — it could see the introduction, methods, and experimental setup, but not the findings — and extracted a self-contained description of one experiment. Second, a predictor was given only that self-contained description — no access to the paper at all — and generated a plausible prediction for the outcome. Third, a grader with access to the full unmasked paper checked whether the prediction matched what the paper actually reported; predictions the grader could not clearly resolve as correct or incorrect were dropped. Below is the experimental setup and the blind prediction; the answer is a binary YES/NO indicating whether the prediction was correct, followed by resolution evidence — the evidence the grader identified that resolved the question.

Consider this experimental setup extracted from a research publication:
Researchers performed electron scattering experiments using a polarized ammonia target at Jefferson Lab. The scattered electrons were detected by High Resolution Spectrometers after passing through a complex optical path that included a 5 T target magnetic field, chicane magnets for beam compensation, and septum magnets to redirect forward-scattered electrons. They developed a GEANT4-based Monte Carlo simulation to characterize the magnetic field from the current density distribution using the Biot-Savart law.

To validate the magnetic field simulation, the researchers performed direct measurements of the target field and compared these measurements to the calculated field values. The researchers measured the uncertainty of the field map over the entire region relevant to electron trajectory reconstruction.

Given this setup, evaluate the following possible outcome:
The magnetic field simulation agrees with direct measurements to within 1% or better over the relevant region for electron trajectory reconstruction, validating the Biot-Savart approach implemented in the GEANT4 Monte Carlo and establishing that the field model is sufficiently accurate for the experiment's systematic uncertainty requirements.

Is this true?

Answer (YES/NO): NO